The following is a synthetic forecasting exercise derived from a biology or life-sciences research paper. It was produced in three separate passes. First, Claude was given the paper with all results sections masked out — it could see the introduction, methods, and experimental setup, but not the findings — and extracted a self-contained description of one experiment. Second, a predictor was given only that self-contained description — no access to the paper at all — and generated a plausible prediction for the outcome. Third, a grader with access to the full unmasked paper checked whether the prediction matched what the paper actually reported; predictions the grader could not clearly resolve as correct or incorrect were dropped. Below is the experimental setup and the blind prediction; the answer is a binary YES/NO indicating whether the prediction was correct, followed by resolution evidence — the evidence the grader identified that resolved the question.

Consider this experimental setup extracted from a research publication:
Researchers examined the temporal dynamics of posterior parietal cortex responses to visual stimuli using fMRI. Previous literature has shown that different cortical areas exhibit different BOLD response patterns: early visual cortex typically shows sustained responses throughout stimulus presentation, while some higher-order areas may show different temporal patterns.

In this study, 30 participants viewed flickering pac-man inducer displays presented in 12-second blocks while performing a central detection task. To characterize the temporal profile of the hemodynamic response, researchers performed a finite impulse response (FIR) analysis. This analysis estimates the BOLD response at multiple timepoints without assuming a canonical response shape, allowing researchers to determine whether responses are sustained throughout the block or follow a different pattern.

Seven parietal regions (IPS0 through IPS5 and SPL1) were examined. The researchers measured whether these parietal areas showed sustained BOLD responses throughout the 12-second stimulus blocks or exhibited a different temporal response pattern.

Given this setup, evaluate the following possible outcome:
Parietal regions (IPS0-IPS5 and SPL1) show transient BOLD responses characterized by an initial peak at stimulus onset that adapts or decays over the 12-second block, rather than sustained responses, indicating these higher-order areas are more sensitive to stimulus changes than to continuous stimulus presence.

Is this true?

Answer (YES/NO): YES